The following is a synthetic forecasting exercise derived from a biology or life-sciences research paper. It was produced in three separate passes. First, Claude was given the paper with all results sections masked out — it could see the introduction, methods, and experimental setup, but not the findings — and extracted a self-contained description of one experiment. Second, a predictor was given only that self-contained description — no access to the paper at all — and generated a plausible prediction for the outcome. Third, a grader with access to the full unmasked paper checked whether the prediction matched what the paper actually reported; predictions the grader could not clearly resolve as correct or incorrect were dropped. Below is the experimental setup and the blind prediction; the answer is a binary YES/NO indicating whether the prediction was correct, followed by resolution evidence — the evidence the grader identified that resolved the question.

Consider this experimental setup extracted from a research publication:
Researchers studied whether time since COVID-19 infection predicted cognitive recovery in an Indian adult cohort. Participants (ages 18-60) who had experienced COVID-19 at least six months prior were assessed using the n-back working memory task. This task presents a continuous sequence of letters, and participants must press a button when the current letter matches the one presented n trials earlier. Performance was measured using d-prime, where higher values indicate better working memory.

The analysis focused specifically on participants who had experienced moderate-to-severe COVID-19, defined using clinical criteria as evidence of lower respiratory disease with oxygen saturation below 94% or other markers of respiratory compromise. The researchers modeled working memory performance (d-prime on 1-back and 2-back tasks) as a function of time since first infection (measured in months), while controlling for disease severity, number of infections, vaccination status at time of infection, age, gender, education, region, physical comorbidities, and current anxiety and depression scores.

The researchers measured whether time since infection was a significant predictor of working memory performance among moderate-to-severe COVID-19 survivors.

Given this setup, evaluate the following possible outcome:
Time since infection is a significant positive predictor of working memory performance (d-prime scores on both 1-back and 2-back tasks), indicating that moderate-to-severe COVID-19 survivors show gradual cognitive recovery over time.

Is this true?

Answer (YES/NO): NO